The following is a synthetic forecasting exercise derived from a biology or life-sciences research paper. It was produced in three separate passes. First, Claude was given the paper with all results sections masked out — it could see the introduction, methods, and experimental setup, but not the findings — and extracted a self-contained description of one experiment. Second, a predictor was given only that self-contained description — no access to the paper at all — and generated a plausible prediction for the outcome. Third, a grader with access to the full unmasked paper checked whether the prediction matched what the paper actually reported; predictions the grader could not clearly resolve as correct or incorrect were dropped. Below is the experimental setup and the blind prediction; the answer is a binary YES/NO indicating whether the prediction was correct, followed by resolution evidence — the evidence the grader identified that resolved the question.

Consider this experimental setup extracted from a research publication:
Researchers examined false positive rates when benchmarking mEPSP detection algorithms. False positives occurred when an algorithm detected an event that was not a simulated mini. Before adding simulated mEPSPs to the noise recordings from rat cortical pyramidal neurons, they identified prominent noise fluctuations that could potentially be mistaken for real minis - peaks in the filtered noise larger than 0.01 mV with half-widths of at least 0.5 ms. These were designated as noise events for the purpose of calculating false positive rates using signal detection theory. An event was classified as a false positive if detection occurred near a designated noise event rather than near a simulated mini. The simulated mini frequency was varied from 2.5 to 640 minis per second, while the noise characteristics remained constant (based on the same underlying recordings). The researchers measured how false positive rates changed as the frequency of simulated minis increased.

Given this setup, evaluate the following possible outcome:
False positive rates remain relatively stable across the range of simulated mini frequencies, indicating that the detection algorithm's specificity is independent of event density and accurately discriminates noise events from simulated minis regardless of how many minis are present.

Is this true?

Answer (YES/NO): NO